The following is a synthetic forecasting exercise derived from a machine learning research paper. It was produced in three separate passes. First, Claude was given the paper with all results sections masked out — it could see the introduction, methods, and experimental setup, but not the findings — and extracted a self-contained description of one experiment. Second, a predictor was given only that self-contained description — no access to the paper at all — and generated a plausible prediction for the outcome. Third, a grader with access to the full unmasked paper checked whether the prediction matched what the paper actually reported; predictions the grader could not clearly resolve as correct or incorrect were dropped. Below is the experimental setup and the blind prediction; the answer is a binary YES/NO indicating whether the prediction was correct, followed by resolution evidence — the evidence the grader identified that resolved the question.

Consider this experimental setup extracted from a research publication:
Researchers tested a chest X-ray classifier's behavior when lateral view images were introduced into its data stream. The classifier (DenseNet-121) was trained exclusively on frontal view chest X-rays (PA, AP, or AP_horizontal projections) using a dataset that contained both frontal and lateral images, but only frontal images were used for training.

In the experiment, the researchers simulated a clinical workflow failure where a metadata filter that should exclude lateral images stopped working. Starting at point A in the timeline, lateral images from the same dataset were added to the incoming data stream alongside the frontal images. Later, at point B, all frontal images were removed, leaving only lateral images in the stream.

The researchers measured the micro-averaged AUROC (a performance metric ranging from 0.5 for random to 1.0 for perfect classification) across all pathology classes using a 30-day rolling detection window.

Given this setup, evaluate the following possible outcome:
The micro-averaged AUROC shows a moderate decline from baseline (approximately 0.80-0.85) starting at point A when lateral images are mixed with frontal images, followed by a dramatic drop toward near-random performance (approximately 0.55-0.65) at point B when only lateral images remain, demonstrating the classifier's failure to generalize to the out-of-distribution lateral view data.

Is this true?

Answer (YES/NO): NO